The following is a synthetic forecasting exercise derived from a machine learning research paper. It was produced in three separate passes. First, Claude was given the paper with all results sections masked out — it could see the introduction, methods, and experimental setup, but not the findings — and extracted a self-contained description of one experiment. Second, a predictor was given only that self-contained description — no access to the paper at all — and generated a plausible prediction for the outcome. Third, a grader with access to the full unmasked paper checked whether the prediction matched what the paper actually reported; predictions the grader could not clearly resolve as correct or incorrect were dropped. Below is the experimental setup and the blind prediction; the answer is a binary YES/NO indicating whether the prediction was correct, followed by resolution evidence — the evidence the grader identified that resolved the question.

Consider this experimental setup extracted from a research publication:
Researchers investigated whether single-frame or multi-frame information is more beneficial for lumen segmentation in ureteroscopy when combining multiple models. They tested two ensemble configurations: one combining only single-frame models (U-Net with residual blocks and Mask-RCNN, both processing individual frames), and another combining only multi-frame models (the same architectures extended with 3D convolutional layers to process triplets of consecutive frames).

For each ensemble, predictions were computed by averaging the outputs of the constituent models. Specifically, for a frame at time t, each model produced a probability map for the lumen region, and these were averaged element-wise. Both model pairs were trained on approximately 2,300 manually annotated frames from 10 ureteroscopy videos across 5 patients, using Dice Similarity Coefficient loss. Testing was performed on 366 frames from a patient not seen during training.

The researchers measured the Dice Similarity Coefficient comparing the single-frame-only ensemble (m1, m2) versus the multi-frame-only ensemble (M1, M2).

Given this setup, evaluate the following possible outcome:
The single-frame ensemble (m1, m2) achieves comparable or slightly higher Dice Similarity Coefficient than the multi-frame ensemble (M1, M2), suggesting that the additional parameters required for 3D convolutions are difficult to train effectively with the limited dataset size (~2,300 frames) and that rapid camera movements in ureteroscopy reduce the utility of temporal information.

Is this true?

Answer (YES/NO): NO